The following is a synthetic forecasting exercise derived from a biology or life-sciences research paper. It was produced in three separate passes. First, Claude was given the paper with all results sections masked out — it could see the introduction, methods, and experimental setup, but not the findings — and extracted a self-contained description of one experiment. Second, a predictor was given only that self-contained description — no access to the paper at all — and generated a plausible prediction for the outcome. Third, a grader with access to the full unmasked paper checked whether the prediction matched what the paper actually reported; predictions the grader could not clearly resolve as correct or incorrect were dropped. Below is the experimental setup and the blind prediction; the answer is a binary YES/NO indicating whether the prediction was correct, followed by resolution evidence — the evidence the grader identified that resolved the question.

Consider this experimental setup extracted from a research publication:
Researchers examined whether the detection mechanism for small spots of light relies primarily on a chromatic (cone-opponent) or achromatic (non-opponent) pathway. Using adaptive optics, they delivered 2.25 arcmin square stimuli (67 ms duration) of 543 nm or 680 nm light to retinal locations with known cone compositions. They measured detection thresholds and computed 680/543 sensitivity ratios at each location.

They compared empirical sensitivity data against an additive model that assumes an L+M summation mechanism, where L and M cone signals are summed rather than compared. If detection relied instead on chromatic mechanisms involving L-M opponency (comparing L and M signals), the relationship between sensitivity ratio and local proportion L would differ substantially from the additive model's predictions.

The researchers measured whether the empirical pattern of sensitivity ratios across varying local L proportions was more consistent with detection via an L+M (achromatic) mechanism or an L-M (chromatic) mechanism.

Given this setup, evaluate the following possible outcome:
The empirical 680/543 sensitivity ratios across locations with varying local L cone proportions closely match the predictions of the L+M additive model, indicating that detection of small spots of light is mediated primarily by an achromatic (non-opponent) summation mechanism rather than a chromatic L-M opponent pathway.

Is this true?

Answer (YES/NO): YES